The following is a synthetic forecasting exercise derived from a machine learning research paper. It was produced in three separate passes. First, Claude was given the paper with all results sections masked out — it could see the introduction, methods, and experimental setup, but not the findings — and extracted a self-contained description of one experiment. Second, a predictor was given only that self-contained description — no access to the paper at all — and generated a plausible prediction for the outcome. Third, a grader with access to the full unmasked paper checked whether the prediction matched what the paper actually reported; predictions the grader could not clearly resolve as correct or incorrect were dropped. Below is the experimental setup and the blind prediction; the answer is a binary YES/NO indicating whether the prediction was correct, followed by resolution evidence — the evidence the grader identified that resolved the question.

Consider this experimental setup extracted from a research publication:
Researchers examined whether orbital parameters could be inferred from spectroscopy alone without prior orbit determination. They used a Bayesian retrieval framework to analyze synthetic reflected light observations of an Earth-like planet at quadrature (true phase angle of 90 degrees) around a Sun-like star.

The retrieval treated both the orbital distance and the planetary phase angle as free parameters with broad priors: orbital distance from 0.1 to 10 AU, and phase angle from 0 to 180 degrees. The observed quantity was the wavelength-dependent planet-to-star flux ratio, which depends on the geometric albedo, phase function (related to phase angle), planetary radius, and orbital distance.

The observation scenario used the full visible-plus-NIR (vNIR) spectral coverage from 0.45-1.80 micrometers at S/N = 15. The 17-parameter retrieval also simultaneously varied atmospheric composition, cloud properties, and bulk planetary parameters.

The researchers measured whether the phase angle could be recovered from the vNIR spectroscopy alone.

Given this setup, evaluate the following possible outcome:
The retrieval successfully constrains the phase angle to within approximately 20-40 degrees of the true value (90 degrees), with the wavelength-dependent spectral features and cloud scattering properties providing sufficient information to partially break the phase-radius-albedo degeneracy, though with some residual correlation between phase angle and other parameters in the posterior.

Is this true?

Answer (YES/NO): NO